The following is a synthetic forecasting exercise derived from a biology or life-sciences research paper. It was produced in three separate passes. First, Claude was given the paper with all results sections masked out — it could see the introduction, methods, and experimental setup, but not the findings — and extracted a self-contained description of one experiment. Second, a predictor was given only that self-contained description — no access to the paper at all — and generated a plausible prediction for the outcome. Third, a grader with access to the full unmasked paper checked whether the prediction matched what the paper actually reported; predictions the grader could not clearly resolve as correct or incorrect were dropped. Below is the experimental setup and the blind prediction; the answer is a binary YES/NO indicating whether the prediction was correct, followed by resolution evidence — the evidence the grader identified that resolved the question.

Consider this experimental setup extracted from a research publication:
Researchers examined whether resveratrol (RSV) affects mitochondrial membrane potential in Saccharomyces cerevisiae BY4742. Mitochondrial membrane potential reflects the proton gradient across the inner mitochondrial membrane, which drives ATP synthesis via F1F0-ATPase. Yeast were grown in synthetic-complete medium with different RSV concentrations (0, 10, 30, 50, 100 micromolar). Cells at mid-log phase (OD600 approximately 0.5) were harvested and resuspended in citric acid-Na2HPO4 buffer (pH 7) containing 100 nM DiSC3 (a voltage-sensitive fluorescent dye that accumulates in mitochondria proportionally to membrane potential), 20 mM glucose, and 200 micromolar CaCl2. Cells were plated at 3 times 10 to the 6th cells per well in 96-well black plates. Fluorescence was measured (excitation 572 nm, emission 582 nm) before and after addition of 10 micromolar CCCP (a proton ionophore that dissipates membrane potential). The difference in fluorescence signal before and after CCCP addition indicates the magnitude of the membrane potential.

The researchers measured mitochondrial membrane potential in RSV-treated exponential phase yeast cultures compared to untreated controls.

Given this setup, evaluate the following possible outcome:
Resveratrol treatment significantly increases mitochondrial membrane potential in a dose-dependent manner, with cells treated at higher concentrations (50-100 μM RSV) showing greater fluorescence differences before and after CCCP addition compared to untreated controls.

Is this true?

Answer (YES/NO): NO